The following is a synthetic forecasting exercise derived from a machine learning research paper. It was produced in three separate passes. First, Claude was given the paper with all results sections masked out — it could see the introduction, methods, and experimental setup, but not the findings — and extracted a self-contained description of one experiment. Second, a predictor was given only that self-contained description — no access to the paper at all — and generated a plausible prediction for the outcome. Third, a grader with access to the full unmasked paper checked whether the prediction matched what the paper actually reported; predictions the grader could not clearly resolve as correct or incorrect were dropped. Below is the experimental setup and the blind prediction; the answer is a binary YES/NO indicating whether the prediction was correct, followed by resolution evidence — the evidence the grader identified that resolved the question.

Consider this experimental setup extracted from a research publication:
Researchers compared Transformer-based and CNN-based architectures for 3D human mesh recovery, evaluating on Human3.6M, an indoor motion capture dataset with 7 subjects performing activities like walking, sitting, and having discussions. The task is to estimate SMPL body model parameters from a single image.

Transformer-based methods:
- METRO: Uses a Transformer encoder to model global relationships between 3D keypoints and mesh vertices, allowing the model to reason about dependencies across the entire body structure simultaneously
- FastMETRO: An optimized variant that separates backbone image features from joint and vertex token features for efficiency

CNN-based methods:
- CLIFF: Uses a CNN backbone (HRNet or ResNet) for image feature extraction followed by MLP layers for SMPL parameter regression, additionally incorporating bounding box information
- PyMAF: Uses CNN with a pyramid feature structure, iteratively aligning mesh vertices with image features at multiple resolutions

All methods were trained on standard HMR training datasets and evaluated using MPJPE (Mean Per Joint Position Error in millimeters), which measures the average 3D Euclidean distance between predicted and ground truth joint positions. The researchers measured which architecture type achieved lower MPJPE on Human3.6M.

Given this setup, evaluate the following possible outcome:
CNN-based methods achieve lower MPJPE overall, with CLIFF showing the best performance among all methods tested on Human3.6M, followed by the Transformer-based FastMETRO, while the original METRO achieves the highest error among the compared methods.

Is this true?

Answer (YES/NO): NO